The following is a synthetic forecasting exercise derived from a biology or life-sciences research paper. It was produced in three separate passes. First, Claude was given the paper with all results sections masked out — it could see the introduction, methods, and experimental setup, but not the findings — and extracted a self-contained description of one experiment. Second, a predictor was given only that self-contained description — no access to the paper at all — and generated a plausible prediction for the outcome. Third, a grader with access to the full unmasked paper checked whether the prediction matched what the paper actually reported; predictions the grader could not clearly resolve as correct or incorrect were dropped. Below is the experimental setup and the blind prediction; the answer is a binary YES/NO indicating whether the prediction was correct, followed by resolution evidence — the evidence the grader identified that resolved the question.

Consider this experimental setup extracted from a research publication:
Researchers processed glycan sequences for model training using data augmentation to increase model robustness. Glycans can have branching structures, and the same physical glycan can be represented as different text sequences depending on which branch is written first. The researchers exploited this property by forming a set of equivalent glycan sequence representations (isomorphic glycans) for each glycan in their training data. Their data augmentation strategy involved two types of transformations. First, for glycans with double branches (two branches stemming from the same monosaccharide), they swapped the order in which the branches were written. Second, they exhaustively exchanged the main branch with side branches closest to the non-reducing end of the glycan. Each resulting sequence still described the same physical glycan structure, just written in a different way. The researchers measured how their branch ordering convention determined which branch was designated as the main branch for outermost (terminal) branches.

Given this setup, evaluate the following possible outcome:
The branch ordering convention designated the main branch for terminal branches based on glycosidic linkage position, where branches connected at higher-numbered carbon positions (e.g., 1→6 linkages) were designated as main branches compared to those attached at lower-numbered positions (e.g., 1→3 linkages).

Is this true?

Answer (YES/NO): NO